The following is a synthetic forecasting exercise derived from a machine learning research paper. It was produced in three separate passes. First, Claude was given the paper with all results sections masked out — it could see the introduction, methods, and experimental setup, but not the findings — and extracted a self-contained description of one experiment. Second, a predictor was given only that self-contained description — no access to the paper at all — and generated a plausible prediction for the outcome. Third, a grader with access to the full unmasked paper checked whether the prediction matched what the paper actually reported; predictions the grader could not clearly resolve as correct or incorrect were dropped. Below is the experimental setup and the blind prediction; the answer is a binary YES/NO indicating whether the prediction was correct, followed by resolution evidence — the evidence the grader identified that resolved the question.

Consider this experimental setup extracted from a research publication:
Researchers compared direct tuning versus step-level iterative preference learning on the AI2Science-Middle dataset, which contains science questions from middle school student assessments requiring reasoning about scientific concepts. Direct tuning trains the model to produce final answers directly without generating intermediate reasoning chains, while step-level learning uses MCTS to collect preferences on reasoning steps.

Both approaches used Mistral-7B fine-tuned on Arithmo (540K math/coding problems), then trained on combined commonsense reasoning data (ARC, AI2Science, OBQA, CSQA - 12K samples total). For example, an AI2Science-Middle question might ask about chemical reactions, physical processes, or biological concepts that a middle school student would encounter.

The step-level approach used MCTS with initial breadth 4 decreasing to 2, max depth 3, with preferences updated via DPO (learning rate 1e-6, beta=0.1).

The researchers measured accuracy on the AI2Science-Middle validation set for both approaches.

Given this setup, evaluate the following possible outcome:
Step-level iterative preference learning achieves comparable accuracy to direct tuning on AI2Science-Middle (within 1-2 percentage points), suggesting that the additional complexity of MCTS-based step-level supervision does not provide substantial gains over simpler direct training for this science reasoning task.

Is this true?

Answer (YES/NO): NO